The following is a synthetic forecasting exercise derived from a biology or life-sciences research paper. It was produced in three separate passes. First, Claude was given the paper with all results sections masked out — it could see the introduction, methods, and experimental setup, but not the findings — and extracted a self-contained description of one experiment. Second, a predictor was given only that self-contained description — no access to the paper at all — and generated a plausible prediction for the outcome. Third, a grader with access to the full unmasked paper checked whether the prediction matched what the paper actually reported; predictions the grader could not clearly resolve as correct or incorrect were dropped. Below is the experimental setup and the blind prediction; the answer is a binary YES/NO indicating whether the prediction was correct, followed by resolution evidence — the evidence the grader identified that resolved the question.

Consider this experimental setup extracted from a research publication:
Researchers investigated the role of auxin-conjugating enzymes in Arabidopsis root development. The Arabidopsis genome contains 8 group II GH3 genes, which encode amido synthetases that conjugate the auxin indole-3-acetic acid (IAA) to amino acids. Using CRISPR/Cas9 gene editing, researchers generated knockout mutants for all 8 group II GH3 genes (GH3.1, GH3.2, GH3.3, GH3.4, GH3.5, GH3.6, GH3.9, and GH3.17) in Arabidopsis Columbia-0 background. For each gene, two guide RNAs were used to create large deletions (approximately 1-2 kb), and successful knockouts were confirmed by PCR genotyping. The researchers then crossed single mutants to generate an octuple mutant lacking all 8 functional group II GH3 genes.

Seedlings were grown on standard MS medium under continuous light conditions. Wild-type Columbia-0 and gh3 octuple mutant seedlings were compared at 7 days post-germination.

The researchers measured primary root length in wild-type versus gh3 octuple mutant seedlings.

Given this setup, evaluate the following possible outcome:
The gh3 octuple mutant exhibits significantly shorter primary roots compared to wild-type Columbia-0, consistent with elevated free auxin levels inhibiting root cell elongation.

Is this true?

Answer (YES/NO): YES